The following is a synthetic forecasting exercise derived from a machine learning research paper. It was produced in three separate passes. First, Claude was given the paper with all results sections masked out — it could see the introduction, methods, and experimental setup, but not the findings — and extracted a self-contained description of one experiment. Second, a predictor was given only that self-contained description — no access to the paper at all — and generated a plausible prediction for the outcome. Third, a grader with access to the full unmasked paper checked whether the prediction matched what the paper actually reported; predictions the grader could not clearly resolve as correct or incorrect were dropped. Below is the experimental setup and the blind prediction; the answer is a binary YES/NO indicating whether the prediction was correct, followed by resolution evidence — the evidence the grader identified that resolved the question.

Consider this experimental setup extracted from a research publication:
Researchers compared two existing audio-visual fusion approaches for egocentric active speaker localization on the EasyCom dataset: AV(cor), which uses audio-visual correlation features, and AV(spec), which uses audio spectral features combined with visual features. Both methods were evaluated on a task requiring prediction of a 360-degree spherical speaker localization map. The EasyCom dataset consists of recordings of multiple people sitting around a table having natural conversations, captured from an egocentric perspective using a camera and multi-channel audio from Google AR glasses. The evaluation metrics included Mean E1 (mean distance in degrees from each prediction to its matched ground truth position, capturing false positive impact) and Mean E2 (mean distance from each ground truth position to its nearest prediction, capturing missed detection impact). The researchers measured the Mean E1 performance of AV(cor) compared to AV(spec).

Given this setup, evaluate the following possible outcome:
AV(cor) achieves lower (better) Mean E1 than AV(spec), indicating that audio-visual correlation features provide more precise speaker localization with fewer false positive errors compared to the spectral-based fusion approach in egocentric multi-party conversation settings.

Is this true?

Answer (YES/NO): NO